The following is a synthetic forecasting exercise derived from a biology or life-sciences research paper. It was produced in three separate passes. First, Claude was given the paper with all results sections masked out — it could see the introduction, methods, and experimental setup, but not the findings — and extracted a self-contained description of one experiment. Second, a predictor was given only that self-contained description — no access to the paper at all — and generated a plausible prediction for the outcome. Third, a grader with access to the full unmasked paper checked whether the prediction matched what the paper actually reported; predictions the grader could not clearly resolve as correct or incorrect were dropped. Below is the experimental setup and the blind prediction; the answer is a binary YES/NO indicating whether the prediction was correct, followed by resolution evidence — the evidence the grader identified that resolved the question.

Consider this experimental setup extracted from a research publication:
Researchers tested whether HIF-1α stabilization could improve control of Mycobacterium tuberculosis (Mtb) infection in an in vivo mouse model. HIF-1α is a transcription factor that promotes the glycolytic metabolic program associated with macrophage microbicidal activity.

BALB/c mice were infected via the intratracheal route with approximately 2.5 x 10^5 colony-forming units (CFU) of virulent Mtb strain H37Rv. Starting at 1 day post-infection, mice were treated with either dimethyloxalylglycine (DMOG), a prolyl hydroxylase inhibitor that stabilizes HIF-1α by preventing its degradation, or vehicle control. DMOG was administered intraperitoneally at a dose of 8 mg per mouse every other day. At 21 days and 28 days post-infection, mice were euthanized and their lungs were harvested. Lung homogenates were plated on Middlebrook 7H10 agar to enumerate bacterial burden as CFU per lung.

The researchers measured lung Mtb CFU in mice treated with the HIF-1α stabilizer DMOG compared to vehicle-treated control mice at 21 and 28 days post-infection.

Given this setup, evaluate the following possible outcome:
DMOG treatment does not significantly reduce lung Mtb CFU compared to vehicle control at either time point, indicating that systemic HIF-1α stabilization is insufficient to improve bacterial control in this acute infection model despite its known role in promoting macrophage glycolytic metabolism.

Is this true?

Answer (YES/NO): NO